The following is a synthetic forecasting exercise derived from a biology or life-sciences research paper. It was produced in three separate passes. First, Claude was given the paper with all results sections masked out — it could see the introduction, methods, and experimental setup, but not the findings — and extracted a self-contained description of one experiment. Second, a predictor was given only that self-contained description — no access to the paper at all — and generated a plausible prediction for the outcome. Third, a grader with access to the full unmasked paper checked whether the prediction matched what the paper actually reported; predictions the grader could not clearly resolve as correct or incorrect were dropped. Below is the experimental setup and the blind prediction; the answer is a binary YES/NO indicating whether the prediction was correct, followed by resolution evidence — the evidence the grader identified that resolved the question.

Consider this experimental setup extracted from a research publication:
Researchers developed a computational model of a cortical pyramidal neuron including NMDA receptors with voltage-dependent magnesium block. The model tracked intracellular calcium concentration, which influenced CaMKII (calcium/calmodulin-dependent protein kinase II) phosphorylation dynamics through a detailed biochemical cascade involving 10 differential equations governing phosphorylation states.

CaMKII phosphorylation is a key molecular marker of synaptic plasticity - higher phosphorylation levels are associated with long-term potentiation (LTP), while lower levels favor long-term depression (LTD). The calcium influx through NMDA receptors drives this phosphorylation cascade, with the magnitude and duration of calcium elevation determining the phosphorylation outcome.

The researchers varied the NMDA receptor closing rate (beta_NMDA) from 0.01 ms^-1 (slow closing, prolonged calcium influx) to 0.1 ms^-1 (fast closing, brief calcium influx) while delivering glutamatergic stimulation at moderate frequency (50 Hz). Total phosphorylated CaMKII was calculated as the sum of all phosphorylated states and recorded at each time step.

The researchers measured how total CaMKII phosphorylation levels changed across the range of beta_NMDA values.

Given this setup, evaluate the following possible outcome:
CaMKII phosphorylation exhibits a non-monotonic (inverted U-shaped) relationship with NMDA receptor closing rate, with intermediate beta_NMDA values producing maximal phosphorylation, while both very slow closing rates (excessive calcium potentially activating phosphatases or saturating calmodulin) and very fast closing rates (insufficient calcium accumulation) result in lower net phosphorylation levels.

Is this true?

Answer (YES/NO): NO